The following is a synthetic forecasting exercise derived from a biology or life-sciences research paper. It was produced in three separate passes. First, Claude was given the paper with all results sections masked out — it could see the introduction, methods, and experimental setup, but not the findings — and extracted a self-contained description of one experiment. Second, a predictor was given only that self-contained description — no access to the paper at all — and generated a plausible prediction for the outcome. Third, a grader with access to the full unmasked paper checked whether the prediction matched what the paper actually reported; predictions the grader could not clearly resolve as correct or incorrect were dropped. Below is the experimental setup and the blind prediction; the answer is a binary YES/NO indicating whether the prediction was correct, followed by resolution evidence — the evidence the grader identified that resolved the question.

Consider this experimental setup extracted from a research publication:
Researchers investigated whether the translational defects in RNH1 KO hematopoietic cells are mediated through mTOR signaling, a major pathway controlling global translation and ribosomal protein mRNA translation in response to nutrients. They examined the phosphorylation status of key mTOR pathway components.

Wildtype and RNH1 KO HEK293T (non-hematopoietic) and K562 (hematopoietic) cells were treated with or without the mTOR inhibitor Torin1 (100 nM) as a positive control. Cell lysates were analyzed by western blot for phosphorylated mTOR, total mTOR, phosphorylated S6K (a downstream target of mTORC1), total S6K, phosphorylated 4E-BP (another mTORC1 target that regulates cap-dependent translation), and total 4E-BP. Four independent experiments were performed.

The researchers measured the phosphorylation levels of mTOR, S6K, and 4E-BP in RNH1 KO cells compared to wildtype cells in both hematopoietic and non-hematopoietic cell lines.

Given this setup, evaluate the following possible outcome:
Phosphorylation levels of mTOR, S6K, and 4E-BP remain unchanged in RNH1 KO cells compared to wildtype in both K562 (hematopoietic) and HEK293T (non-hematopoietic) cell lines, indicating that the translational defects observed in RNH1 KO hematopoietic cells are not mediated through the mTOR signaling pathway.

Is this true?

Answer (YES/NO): YES